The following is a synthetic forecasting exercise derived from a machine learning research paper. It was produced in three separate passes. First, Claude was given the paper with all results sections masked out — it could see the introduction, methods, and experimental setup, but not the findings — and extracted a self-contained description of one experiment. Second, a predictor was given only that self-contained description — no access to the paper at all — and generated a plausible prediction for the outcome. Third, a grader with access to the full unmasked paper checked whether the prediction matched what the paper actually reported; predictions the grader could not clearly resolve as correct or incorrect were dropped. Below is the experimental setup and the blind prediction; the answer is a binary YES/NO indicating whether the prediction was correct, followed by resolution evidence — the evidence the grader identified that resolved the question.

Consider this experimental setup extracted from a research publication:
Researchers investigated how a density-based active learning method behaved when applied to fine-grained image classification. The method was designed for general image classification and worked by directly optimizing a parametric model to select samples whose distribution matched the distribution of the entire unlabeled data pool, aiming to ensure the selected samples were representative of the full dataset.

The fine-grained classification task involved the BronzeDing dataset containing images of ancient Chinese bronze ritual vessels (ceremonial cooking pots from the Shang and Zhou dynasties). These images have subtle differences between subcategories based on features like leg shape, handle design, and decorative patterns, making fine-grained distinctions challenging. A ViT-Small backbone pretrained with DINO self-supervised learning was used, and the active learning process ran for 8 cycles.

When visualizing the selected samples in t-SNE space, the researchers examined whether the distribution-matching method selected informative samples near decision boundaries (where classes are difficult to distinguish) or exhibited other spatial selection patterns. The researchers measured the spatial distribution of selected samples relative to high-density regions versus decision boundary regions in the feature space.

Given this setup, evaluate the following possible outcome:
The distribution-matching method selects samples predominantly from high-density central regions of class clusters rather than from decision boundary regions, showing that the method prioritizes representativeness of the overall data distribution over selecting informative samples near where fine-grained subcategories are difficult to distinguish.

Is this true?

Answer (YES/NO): YES